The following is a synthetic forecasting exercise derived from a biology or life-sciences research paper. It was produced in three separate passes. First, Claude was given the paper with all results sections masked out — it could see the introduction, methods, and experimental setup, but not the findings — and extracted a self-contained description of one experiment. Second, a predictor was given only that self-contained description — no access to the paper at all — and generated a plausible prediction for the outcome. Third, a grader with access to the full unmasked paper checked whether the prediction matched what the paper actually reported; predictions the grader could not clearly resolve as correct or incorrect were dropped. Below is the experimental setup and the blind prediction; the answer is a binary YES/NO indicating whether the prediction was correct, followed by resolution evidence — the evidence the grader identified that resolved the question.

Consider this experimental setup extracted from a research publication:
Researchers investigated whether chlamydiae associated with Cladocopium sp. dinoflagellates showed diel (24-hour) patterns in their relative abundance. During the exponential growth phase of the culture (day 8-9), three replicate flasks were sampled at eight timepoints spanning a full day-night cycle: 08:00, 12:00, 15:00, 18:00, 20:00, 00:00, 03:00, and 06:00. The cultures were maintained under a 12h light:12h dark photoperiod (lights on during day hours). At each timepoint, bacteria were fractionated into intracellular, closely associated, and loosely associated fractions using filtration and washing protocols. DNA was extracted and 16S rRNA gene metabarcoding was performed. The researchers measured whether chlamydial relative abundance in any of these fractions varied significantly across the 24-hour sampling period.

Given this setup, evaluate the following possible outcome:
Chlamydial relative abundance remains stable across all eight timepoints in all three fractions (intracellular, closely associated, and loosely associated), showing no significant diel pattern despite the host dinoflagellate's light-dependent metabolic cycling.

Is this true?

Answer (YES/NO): NO